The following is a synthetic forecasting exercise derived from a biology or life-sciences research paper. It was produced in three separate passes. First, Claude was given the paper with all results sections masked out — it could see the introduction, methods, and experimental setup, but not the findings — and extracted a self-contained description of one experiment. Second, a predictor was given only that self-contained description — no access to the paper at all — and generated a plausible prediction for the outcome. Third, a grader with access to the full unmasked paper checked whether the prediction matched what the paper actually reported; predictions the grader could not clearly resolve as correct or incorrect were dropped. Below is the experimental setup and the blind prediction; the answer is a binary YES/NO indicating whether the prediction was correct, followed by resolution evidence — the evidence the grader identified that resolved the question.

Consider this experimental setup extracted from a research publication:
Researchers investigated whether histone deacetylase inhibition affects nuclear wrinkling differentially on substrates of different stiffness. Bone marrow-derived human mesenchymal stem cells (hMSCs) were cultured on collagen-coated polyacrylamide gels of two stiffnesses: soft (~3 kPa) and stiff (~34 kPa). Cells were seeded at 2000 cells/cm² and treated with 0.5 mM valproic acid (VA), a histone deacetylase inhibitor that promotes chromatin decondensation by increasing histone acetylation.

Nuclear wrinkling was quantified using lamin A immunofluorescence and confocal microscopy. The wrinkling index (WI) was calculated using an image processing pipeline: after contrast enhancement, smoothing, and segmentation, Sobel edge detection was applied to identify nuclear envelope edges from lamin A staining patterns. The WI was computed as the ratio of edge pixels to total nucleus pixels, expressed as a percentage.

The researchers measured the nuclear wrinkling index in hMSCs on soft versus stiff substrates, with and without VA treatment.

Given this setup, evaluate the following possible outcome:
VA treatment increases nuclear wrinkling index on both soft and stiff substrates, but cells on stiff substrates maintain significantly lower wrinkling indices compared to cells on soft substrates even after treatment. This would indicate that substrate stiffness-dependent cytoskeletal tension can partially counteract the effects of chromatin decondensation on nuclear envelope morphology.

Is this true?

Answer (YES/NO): NO